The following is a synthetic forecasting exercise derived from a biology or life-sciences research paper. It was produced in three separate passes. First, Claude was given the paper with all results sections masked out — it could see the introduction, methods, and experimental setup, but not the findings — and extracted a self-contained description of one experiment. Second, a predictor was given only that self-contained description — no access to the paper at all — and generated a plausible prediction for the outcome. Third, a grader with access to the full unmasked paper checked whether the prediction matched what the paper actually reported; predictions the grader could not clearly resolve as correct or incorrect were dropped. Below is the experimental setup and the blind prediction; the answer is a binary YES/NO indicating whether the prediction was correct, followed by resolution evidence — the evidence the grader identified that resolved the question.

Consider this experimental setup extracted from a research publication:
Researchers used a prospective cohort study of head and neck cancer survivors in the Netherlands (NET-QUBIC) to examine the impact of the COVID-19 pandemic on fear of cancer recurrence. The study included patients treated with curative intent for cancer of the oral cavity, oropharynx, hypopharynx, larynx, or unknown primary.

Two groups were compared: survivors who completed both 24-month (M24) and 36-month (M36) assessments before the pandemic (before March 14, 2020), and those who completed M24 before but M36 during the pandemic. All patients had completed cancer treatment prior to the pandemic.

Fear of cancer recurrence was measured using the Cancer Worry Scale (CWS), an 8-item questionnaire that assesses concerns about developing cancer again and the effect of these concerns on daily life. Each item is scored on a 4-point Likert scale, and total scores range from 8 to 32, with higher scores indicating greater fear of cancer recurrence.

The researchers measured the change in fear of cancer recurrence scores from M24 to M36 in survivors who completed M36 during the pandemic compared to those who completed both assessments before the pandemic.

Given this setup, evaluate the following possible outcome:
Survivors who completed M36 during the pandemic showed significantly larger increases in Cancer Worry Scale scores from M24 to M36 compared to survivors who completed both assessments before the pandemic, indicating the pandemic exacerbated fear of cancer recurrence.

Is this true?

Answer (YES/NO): NO